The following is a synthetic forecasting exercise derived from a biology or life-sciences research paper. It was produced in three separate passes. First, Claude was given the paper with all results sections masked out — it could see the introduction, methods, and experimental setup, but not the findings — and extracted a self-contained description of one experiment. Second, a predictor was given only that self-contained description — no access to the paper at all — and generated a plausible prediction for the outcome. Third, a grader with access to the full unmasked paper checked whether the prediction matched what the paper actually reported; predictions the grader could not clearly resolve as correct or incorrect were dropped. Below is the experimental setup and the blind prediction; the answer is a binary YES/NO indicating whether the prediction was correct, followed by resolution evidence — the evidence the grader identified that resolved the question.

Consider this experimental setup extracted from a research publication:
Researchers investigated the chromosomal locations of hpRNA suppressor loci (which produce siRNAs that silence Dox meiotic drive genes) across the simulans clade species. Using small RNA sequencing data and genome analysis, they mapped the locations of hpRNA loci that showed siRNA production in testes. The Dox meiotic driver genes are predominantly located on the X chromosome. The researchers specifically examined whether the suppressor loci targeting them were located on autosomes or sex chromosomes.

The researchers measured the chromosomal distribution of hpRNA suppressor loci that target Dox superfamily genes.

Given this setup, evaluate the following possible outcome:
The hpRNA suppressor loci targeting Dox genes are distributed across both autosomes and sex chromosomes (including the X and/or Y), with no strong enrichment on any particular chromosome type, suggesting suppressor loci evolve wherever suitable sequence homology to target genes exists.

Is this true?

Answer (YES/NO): NO